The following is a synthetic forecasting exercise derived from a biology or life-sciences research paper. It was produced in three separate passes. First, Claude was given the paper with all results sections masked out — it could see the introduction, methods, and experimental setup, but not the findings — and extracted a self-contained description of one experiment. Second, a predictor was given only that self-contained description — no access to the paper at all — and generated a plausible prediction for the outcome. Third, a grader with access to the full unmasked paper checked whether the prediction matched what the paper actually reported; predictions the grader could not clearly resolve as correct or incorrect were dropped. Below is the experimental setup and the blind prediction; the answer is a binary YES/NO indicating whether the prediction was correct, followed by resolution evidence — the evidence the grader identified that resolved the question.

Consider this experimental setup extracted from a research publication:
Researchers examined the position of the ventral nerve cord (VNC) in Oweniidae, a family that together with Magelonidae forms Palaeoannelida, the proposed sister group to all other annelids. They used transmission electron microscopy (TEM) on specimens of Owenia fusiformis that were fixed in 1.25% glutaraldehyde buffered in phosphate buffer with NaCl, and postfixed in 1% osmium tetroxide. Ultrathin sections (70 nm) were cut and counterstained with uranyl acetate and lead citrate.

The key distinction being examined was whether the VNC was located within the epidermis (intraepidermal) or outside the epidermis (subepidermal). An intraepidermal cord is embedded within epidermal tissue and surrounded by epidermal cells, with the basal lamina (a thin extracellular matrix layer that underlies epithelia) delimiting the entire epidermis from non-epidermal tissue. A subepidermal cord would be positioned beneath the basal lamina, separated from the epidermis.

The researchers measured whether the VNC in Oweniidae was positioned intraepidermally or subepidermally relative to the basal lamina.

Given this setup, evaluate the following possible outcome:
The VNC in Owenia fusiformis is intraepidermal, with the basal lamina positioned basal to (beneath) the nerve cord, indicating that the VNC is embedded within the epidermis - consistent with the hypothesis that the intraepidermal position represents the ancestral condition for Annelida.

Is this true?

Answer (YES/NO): YES